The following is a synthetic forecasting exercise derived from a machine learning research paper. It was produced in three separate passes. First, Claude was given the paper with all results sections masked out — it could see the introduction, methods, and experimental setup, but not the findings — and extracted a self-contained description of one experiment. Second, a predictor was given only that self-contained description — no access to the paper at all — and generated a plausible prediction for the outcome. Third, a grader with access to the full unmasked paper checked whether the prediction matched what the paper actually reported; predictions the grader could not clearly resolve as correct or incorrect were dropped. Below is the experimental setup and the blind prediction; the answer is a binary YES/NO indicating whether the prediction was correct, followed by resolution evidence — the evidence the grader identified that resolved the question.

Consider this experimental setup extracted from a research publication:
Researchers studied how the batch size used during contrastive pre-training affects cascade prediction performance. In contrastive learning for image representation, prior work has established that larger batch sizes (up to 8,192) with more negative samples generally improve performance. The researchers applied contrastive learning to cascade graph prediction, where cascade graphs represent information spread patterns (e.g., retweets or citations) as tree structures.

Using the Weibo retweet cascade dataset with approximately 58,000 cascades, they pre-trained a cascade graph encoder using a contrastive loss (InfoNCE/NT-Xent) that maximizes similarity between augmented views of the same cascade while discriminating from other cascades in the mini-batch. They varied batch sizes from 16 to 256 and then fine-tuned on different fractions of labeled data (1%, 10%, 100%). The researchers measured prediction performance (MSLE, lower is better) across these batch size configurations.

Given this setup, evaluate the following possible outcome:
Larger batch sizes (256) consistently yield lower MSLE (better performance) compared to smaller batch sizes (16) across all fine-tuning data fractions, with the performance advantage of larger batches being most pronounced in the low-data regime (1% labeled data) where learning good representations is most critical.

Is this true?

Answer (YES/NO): NO